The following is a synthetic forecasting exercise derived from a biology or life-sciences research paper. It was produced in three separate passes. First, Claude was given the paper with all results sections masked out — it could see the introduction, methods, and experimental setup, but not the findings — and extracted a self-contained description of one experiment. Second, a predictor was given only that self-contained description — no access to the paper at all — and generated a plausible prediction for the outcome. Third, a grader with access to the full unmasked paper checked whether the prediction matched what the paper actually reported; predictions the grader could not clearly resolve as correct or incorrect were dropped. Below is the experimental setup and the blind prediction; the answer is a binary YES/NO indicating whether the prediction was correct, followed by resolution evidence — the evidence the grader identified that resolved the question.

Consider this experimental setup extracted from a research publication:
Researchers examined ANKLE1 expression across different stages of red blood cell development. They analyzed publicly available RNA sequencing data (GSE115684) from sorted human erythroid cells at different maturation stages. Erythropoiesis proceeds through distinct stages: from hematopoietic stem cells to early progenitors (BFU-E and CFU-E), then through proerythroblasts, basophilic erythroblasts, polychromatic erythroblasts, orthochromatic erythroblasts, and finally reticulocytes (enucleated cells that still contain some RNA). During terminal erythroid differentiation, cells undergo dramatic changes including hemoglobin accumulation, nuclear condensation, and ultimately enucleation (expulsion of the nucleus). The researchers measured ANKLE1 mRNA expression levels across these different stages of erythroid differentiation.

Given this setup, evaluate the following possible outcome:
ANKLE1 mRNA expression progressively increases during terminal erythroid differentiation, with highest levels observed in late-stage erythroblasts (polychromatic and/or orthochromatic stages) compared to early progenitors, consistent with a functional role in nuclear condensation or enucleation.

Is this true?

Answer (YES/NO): NO